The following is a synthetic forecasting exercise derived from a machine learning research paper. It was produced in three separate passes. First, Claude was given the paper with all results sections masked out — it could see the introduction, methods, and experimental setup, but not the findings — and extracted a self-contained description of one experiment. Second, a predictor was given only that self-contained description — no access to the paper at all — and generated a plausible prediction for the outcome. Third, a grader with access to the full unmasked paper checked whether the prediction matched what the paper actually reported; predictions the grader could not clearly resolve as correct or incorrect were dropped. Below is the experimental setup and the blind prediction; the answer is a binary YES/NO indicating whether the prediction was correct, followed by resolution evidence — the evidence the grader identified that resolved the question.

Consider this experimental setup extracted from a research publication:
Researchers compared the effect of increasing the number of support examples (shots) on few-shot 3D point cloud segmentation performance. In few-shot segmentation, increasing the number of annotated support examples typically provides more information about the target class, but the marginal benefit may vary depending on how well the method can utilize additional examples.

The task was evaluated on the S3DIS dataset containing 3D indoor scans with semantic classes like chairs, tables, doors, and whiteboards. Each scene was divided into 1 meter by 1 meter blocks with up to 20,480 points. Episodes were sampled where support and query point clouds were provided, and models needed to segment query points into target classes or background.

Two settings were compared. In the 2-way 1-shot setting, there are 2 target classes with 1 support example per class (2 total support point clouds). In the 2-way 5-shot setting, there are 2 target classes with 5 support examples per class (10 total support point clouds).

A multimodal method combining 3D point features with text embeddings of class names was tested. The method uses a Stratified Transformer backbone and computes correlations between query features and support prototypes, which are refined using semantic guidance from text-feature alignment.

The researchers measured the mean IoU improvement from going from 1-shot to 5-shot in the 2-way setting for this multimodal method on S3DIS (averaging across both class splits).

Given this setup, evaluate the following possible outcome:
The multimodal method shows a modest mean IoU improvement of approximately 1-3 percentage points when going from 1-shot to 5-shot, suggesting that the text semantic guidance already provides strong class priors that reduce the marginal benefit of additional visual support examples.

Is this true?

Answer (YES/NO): NO